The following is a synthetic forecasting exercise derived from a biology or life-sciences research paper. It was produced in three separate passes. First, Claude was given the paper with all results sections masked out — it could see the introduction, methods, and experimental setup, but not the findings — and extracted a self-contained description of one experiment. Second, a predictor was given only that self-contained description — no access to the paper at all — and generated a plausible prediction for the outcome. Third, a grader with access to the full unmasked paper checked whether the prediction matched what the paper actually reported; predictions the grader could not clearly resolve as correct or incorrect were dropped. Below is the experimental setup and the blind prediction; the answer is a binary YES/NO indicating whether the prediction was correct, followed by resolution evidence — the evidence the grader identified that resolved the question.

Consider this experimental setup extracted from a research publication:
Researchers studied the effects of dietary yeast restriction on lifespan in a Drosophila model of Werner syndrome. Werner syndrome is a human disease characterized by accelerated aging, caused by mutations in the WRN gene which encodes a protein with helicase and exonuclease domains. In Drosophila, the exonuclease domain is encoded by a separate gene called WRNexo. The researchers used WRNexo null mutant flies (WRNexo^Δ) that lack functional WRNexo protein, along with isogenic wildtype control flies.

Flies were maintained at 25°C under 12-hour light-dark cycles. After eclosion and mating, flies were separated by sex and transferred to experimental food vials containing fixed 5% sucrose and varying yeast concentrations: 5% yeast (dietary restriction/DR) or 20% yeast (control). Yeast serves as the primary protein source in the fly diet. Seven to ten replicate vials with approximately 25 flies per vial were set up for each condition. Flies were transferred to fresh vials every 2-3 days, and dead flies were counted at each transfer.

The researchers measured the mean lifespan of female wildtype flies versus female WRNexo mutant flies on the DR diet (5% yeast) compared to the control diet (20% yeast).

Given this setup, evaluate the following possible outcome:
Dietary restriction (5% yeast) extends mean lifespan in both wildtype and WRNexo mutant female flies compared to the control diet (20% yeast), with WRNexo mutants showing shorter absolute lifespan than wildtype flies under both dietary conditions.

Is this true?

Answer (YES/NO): NO